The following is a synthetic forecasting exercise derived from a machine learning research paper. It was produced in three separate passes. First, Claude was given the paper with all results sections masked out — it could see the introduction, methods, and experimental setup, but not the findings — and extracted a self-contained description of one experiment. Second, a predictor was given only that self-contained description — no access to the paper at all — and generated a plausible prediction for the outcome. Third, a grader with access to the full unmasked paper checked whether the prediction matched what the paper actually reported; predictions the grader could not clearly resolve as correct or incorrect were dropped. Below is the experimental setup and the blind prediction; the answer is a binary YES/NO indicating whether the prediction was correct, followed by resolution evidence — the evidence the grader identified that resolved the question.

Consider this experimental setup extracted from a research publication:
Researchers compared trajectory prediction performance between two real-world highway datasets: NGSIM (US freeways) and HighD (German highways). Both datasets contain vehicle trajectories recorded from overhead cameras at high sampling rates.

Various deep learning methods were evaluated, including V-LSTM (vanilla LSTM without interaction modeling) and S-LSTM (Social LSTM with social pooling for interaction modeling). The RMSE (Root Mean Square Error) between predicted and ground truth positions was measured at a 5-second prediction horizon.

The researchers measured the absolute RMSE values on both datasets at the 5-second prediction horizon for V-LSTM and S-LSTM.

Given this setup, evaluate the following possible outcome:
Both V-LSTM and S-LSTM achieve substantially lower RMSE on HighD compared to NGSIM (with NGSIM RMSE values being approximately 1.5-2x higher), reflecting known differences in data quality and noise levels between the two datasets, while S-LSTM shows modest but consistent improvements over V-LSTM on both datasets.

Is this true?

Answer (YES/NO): NO